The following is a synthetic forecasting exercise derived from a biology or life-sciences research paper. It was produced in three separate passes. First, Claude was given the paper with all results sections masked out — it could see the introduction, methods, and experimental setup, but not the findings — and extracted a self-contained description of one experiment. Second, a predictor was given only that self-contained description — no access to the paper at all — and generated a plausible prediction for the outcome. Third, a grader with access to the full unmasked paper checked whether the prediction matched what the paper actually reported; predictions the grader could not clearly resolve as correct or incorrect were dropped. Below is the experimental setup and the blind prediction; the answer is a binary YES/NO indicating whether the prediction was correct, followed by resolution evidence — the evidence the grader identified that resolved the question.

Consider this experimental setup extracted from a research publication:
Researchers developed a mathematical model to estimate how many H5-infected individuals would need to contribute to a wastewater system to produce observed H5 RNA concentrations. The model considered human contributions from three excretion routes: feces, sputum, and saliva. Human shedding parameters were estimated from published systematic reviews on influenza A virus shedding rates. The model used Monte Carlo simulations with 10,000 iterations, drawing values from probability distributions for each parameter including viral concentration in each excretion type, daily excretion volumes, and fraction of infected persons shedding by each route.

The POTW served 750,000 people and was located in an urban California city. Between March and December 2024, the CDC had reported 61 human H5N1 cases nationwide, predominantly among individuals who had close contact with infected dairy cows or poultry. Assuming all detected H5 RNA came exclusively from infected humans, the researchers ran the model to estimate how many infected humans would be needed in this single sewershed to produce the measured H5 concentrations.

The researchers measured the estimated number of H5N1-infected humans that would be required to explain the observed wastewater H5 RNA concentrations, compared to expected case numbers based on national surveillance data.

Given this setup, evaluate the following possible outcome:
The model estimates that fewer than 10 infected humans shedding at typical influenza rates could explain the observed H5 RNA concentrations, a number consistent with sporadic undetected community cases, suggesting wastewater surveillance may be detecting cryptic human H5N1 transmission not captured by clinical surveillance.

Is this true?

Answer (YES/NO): NO